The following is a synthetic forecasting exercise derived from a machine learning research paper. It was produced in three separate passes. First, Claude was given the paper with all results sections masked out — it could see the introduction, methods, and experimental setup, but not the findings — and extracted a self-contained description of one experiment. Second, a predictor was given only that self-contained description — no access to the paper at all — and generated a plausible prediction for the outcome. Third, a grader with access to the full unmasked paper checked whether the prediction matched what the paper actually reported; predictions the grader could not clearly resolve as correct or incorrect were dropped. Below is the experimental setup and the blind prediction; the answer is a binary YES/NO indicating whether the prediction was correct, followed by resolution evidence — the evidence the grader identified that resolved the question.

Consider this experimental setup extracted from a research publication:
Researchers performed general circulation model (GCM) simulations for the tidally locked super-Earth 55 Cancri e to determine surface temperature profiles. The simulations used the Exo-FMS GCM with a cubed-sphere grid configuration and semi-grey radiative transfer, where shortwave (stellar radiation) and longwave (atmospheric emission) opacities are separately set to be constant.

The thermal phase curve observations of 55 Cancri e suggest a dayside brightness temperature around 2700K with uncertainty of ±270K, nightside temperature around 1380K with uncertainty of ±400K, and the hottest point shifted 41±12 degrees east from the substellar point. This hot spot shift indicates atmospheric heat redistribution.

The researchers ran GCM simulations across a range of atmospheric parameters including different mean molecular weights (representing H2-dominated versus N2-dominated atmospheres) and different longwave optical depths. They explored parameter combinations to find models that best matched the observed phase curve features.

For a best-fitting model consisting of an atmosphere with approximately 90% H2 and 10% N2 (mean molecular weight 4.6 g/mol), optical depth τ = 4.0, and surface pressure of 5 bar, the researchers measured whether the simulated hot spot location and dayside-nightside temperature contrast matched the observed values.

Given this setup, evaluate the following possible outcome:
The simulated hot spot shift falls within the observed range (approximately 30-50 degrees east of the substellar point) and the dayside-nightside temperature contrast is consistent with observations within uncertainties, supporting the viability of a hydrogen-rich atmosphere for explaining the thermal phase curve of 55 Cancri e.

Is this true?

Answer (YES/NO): NO